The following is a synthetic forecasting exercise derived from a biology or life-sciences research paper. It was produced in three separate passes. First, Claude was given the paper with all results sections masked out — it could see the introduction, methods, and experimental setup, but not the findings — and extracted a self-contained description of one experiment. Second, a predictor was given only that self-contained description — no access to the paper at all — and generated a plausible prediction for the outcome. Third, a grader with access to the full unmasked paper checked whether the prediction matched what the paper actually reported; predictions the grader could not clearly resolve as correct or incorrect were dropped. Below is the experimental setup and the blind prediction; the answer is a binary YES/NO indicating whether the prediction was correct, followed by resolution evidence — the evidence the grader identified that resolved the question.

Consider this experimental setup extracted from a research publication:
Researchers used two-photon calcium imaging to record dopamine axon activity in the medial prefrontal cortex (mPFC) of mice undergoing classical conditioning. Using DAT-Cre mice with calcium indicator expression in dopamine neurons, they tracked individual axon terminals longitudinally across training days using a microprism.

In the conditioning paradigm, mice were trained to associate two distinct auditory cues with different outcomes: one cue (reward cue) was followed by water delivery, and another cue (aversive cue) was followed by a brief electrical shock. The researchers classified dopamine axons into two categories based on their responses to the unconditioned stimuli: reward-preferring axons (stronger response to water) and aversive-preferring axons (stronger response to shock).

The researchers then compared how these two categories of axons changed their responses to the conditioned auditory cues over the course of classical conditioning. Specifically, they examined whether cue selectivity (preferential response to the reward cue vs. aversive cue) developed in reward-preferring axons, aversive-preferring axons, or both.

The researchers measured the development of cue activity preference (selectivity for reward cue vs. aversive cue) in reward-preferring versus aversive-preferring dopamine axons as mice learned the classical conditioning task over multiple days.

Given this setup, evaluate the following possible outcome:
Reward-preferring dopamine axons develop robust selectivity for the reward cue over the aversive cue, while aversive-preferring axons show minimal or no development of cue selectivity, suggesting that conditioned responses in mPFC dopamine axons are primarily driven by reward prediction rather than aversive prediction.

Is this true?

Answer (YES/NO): NO